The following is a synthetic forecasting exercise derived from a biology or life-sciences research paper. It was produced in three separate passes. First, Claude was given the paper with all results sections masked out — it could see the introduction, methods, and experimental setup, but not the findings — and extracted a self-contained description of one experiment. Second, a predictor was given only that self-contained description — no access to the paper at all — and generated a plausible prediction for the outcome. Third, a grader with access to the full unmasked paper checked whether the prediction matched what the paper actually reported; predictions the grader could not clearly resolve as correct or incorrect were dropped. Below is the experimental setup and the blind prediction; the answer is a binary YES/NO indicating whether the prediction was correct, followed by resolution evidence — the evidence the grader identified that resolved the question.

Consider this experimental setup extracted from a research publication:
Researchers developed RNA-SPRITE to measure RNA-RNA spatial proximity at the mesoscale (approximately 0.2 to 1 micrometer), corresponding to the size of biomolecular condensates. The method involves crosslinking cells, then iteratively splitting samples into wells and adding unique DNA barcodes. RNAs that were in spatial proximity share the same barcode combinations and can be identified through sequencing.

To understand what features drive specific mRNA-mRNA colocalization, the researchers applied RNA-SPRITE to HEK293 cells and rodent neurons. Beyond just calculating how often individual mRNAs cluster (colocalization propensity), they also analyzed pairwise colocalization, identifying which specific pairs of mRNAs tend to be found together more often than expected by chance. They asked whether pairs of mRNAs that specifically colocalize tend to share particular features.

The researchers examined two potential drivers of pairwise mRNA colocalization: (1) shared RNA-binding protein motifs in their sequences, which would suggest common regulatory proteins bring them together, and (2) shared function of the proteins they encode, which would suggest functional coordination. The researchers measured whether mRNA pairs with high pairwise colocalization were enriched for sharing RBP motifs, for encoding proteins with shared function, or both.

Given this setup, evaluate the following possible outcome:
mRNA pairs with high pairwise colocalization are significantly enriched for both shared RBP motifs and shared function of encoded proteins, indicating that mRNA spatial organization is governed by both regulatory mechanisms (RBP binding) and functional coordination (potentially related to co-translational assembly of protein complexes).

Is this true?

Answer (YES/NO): YES